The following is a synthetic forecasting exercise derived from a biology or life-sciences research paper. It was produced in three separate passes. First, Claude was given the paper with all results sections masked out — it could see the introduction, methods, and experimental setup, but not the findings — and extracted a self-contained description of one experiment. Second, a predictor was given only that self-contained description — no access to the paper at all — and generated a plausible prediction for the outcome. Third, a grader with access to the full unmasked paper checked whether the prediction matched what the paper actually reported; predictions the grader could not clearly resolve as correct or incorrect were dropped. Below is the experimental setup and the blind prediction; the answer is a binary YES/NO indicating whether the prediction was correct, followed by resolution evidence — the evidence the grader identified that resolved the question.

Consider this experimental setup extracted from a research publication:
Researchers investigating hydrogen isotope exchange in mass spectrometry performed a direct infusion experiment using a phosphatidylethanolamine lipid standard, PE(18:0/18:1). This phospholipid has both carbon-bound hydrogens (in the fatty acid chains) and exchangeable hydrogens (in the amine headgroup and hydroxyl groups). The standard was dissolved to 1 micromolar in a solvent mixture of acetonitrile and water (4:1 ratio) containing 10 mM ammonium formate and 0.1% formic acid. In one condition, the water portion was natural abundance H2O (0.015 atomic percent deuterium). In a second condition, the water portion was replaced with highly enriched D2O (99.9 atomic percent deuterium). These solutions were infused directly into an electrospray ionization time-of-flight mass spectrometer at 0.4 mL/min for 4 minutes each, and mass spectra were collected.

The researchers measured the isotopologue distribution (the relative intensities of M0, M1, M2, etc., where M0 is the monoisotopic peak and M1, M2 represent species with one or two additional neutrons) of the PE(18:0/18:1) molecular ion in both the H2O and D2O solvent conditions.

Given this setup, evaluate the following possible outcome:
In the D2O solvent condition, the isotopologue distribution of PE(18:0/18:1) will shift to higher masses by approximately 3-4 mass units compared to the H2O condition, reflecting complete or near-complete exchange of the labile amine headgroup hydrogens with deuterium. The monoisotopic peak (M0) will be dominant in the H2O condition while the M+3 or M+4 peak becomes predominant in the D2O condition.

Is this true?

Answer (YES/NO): YES